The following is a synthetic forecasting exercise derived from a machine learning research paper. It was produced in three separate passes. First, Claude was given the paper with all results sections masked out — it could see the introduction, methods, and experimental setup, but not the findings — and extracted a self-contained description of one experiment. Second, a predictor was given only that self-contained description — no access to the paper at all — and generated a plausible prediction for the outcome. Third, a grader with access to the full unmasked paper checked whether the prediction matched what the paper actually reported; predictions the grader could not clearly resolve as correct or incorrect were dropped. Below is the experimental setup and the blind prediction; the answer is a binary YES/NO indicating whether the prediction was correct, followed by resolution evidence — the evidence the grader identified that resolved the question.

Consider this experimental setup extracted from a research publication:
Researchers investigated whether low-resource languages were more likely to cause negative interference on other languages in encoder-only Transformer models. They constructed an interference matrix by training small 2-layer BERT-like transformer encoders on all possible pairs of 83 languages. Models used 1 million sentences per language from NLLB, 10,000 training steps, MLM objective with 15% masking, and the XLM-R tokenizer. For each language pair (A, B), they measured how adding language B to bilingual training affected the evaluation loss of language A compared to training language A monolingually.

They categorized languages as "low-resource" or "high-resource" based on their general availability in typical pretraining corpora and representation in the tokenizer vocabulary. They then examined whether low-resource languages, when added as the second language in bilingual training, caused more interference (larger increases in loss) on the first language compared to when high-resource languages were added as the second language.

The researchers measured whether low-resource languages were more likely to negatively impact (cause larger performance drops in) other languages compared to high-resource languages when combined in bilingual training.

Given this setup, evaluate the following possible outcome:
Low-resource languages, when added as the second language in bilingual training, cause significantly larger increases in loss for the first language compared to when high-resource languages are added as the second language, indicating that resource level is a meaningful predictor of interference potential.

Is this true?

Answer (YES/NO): YES